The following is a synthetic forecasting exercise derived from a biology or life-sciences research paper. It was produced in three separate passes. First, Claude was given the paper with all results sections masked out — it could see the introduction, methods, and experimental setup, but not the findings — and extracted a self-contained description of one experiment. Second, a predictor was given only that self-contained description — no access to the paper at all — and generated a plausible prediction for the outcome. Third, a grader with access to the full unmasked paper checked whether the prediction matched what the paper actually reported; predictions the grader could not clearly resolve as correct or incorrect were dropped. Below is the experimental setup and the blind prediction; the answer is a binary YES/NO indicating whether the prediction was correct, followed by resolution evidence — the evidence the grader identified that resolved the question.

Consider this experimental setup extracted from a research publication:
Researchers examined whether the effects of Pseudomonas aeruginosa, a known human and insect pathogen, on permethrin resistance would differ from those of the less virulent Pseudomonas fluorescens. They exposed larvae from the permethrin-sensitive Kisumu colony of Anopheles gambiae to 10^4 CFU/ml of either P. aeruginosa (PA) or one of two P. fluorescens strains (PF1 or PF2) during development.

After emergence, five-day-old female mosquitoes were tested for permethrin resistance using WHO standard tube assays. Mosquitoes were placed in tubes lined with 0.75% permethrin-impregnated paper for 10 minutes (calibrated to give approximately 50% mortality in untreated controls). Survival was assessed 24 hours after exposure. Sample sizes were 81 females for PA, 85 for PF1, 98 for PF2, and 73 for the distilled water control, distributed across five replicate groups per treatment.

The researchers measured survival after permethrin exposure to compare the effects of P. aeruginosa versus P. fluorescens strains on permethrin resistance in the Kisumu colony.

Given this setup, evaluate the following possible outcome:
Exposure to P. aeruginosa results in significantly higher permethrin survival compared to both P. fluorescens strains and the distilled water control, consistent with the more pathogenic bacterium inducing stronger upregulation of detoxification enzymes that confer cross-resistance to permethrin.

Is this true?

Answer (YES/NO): NO